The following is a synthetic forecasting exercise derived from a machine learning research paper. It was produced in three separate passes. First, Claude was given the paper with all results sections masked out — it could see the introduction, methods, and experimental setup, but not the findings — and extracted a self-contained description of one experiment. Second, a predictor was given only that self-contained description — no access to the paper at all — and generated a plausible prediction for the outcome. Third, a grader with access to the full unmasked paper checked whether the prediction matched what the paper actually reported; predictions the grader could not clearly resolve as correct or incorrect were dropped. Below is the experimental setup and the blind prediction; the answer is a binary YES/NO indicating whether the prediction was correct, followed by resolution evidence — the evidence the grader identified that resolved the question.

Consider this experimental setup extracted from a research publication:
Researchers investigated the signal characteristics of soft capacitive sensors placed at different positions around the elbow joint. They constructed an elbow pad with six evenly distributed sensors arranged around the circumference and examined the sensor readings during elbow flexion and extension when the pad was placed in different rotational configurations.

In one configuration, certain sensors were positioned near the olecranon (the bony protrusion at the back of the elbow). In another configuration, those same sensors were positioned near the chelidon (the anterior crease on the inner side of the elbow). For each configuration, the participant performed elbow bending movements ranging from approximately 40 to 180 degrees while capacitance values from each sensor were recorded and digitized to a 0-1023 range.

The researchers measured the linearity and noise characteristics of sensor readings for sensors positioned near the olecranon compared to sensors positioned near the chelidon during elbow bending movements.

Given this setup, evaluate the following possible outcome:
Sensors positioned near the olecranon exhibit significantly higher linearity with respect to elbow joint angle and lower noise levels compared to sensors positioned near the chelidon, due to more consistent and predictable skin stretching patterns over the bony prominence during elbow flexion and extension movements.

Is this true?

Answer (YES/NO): YES